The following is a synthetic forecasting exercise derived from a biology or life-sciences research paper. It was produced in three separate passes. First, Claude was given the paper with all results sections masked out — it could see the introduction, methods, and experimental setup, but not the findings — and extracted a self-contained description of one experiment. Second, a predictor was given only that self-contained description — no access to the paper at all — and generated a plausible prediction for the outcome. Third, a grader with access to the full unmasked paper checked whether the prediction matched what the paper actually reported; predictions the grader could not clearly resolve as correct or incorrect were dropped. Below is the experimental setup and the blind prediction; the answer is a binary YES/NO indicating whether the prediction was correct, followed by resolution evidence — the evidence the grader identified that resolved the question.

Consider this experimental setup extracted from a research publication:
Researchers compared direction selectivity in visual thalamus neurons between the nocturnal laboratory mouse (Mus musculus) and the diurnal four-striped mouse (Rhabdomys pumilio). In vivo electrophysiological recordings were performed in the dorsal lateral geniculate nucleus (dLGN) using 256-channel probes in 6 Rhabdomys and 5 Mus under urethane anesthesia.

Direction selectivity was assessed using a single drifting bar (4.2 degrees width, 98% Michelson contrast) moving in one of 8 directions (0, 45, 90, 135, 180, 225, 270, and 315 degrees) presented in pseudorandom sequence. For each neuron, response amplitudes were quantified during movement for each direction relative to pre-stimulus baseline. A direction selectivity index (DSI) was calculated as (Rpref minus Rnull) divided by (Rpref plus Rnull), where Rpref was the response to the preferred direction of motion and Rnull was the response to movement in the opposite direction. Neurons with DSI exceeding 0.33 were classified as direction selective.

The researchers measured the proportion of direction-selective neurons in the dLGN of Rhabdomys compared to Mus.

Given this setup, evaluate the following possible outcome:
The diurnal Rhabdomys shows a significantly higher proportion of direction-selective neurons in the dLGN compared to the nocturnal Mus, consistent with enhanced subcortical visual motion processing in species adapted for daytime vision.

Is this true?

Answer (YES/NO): NO